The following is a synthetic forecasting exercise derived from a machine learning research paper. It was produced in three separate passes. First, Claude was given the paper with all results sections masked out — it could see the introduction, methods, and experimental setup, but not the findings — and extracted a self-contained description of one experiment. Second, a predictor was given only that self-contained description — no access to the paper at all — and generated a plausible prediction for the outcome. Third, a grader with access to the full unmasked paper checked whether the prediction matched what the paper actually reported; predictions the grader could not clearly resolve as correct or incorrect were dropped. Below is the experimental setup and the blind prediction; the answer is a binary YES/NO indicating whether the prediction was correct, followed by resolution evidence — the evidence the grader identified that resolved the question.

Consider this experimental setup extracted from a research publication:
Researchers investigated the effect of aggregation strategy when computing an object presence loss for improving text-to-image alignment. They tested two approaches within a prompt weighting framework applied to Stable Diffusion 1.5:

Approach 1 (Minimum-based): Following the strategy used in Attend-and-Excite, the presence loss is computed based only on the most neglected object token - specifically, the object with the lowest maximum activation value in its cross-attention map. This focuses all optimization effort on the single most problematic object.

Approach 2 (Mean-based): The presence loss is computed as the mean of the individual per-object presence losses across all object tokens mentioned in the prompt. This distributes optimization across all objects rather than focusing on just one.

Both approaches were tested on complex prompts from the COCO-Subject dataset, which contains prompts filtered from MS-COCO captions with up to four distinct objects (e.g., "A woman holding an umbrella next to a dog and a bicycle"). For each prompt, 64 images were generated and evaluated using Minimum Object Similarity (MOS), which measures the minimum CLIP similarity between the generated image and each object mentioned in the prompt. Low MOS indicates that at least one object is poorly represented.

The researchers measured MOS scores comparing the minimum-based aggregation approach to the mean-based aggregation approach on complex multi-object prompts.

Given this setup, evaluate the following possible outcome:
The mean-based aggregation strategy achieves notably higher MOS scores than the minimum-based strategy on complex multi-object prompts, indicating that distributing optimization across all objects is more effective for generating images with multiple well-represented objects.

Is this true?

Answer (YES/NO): YES